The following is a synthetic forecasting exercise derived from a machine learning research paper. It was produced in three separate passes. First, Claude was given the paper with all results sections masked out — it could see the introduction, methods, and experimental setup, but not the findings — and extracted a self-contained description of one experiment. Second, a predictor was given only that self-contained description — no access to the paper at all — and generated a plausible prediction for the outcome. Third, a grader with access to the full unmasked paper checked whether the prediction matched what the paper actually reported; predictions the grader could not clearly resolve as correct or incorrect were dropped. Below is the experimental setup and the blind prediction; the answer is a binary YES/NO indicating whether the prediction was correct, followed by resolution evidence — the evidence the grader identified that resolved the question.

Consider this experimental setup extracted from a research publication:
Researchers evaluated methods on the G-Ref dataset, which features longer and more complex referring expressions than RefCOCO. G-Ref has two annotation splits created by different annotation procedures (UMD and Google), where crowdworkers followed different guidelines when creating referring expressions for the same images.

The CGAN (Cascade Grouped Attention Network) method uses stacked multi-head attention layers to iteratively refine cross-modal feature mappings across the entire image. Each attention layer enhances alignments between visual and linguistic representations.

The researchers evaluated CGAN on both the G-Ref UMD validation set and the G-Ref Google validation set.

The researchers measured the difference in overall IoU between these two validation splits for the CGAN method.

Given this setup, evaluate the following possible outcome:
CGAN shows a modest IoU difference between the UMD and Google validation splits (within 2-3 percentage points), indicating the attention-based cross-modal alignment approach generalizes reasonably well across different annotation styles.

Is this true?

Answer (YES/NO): NO